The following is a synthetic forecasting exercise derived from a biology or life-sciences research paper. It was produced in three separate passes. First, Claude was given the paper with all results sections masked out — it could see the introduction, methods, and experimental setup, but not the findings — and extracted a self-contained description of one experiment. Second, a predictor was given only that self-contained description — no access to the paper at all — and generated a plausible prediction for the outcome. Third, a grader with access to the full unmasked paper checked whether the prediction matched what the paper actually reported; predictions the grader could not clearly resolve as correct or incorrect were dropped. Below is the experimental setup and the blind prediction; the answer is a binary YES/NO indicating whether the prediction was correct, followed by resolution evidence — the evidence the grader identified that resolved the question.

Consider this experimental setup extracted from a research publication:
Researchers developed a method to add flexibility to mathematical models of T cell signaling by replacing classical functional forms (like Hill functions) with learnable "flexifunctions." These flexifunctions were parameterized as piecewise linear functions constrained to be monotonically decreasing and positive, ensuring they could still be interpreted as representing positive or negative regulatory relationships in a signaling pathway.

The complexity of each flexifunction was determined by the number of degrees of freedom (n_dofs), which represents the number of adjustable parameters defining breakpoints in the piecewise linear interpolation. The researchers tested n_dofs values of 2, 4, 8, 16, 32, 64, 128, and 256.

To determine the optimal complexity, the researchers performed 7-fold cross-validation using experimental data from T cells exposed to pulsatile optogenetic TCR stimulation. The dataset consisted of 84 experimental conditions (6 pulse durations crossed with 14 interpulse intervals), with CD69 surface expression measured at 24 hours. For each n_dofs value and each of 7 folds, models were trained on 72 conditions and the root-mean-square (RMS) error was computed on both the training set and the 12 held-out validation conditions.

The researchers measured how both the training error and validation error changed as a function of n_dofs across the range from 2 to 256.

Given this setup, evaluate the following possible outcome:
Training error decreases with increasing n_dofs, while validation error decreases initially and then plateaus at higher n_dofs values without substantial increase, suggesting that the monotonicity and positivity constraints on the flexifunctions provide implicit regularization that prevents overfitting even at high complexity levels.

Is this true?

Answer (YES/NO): NO